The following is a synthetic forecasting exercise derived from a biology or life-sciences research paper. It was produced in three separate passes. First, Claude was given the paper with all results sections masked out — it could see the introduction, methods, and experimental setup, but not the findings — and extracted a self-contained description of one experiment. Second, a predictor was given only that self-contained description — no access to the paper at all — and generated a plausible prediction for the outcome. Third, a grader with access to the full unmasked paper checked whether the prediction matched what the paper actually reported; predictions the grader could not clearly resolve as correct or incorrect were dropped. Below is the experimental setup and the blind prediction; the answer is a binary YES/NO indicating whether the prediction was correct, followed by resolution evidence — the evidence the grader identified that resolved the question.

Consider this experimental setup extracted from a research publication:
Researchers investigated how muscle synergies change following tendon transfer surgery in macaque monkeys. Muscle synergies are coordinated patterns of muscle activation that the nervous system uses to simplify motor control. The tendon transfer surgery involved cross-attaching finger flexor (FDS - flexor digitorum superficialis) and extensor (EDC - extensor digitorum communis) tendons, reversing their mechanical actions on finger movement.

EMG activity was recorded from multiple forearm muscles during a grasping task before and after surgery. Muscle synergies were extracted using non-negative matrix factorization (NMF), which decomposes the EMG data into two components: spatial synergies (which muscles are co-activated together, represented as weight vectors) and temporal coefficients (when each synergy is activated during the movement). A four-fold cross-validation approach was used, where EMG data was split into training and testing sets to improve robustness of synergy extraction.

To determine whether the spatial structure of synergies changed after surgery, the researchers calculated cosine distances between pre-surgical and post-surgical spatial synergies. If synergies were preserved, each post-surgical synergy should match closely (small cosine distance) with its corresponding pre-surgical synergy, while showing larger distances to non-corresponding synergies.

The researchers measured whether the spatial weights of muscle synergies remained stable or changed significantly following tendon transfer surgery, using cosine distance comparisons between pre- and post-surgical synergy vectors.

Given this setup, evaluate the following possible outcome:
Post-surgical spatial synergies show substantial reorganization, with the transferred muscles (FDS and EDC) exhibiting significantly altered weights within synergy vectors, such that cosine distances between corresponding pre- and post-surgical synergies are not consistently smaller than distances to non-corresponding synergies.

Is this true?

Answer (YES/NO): NO